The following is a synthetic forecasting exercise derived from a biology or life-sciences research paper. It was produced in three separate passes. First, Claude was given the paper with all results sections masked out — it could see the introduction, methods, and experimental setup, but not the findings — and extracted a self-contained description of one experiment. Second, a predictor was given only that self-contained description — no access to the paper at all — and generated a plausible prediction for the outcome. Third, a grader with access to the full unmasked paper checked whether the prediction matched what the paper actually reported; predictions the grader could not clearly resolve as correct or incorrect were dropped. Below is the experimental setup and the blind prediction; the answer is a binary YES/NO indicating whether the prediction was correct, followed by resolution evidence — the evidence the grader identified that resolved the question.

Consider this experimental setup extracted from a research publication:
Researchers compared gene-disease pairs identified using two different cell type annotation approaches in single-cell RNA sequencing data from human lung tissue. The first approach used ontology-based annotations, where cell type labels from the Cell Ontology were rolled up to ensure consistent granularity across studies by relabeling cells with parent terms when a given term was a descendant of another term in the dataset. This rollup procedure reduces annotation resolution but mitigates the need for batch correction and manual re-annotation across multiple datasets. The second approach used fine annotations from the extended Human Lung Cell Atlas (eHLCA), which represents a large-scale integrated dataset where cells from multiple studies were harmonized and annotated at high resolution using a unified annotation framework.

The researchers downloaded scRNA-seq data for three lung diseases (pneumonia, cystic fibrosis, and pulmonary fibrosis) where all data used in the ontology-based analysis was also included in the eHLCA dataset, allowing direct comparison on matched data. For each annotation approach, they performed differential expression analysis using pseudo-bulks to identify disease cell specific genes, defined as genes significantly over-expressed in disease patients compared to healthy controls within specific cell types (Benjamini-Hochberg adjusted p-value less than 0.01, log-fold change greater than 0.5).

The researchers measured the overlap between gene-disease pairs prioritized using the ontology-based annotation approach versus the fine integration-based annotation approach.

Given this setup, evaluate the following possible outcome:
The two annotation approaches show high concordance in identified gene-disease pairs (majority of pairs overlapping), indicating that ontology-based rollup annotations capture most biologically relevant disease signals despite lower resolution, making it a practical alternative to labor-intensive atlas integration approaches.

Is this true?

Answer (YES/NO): YES